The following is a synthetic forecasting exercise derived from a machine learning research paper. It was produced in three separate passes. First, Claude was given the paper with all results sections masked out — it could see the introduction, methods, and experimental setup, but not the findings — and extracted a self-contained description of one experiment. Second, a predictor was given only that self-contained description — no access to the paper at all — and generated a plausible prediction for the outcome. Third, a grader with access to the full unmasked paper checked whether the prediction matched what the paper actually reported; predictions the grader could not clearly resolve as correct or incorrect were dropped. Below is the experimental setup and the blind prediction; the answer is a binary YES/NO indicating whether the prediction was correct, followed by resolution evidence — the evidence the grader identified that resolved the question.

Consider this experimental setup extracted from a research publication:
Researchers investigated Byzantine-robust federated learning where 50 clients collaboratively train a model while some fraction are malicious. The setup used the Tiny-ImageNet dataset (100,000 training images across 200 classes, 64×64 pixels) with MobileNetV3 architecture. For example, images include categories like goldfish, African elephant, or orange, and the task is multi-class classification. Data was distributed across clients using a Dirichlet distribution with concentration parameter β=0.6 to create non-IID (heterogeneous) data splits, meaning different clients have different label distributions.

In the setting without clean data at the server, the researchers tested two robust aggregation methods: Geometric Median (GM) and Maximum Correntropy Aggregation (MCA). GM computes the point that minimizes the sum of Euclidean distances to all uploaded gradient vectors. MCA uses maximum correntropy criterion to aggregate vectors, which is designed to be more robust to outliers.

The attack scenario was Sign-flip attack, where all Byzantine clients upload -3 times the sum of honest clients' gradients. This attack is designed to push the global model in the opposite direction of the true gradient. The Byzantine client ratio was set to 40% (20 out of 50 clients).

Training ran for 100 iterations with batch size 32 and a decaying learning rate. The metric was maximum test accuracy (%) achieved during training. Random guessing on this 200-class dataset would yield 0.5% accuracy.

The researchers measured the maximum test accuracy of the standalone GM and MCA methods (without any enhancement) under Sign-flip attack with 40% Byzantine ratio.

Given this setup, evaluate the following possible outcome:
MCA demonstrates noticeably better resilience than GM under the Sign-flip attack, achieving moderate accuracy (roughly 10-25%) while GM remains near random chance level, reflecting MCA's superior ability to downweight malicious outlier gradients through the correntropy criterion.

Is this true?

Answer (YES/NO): NO